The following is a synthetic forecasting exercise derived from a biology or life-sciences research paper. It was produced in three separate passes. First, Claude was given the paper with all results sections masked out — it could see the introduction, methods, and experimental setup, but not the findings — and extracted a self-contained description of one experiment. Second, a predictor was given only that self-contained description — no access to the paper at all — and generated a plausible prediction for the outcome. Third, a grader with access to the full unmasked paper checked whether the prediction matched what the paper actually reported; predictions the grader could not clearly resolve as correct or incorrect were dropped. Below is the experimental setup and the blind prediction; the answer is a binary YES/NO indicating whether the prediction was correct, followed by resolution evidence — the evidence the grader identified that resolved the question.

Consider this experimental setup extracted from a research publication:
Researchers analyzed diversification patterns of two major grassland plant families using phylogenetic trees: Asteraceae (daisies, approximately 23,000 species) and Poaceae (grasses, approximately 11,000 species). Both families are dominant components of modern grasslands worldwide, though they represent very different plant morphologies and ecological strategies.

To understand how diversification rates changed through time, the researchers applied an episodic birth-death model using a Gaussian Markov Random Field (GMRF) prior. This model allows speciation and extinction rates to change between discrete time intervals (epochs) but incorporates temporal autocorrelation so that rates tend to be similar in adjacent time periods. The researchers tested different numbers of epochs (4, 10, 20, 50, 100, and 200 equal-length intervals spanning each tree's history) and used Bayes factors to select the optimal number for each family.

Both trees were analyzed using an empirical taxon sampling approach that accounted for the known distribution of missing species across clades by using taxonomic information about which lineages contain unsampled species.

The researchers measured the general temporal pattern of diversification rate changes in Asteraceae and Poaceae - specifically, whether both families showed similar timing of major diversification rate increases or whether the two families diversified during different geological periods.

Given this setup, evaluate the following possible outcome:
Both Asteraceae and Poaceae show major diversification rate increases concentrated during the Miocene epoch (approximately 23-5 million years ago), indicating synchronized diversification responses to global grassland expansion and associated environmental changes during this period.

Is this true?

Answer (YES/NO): NO